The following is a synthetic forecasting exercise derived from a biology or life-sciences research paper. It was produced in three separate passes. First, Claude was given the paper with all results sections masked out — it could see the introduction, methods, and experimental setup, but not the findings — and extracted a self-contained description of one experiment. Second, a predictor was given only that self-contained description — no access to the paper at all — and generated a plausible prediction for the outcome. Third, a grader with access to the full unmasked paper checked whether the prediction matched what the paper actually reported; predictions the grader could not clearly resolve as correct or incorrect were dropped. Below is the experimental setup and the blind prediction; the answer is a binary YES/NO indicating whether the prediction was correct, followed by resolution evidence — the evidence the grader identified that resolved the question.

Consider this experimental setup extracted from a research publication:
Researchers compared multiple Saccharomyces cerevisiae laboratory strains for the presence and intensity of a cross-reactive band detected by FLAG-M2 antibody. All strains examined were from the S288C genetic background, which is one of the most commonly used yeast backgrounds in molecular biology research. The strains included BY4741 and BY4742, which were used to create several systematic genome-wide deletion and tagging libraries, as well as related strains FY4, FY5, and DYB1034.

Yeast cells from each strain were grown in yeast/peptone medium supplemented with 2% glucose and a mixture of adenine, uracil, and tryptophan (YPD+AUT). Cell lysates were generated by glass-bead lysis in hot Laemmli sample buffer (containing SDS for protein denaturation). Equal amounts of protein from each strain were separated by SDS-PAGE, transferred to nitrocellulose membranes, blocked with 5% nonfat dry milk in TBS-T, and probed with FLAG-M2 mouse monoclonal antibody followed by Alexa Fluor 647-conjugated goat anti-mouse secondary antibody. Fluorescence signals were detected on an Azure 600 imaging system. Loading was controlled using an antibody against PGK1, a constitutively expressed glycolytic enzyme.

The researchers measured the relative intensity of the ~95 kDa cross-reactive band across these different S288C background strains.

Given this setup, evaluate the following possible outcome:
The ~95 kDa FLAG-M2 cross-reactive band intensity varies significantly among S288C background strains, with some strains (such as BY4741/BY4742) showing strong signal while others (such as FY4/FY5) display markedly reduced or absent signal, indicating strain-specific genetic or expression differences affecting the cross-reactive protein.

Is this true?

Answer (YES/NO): YES